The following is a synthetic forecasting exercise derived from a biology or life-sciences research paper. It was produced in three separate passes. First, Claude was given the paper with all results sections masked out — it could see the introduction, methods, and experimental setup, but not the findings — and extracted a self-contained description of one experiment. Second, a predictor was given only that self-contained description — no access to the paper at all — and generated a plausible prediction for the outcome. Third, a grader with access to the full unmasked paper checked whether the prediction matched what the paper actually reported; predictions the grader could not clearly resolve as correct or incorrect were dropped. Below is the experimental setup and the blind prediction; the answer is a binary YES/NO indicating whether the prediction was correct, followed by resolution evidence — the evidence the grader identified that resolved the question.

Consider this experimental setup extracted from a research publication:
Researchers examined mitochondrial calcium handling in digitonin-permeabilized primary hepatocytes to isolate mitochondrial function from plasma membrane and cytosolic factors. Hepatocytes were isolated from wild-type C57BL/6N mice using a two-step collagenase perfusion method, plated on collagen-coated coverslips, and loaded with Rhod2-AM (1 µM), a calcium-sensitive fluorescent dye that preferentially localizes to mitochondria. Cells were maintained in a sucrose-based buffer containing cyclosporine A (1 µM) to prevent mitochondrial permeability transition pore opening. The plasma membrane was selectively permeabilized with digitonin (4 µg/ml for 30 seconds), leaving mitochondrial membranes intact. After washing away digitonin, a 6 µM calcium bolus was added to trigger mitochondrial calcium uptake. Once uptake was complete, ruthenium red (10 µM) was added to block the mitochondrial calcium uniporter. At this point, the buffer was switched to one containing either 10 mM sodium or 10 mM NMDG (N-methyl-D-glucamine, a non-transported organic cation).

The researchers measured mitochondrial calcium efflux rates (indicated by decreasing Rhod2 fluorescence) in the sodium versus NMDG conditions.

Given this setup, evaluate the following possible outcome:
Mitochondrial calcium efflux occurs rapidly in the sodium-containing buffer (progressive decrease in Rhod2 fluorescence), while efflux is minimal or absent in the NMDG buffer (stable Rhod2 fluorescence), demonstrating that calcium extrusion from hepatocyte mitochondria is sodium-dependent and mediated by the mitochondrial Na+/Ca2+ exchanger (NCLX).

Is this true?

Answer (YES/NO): NO